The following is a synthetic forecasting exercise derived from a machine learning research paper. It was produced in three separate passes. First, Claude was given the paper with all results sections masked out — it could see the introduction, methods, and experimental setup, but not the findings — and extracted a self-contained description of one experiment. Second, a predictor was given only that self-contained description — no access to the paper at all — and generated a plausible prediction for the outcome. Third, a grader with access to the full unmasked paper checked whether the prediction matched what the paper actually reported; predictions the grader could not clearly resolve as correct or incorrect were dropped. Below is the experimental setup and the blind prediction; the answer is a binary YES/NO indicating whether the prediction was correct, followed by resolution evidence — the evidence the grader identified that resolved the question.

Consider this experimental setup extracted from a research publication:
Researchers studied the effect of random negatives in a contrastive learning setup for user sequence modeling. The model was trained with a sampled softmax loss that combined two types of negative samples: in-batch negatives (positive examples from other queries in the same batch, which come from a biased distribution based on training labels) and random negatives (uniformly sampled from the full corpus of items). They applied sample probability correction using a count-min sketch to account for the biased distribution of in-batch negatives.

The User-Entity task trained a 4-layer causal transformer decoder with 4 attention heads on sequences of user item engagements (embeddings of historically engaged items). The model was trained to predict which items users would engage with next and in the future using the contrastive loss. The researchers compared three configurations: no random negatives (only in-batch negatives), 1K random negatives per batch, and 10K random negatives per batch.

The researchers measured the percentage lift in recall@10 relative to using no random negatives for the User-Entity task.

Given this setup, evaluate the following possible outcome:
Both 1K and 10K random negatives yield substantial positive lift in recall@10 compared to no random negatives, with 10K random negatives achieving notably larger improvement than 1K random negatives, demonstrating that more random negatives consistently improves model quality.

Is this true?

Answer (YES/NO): YES